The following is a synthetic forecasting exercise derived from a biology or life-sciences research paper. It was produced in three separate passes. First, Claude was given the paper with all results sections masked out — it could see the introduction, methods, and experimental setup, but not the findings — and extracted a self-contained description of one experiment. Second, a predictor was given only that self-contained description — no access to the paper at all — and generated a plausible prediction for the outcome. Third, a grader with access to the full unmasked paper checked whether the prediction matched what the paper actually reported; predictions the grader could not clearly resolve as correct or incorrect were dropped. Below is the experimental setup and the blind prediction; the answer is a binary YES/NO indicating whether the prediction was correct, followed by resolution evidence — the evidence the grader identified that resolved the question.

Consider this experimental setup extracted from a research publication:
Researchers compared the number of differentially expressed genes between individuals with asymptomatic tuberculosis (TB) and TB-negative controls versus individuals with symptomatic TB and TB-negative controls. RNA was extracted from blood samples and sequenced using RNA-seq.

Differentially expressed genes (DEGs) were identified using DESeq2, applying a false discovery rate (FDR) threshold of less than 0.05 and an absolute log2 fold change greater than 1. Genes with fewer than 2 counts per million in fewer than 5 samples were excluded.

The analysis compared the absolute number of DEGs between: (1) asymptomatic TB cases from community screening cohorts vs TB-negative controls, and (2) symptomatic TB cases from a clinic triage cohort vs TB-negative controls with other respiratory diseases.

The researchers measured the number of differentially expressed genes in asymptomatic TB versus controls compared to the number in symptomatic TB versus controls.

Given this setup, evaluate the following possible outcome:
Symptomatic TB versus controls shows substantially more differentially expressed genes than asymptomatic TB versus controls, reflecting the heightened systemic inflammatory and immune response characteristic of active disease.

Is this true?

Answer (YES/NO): YES